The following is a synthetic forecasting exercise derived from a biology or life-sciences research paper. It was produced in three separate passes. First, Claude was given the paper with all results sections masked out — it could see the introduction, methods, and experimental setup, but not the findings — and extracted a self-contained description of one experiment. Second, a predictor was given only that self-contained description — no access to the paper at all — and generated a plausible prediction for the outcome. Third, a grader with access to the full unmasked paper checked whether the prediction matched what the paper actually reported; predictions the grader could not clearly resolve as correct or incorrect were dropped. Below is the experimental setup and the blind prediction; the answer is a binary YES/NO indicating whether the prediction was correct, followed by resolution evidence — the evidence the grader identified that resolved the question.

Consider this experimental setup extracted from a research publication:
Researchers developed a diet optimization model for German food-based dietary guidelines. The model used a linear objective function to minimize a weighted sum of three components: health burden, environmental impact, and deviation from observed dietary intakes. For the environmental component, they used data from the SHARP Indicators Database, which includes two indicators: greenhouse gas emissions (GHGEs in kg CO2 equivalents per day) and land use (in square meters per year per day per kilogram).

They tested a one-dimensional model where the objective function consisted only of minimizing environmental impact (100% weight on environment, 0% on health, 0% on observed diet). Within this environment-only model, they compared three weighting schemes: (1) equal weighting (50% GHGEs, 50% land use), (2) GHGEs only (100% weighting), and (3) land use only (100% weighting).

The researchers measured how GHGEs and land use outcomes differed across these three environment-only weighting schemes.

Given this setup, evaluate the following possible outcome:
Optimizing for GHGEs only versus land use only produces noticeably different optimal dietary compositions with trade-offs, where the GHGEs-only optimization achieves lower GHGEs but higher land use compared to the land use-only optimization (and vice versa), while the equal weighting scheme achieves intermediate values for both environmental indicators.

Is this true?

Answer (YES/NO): YES